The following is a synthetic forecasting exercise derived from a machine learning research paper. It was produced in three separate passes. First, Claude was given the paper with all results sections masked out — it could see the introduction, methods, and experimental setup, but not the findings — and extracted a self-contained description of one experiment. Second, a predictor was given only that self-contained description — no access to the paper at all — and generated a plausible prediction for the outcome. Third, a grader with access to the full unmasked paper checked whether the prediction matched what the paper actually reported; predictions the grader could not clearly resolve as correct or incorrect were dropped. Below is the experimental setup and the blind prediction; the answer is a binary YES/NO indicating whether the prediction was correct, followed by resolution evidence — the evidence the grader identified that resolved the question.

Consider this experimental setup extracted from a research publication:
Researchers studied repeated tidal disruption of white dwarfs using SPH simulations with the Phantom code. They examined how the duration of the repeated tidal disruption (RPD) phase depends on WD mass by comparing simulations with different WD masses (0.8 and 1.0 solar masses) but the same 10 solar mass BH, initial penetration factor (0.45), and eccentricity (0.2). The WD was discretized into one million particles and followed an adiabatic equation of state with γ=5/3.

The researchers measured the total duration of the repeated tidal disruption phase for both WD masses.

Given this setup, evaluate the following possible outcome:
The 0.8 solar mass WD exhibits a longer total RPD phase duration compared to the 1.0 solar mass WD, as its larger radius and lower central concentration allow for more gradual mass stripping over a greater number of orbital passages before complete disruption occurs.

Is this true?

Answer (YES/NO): YES